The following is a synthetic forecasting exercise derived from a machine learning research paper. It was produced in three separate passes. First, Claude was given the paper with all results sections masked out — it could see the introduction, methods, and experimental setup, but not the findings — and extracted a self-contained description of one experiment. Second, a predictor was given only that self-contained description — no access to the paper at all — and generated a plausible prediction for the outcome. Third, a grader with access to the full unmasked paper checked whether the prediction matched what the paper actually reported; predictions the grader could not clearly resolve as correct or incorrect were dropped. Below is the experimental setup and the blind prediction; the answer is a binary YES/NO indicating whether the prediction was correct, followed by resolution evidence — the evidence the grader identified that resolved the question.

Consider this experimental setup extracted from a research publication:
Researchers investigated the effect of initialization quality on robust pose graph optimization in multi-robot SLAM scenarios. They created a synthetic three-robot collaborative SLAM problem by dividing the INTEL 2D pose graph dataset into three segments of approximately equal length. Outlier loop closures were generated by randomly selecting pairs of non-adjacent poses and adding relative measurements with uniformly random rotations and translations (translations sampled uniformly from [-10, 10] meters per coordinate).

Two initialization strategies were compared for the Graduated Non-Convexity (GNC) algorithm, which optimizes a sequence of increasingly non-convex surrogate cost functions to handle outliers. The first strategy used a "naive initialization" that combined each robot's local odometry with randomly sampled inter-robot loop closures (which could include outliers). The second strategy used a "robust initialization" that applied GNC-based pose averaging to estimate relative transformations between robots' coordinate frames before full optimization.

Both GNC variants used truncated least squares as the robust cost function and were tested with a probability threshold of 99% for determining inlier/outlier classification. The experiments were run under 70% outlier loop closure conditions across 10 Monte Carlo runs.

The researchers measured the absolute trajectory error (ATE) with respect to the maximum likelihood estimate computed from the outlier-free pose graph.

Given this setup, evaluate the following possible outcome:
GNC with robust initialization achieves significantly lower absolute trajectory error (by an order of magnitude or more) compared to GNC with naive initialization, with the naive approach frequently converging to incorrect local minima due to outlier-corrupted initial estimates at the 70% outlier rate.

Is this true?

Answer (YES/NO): YES